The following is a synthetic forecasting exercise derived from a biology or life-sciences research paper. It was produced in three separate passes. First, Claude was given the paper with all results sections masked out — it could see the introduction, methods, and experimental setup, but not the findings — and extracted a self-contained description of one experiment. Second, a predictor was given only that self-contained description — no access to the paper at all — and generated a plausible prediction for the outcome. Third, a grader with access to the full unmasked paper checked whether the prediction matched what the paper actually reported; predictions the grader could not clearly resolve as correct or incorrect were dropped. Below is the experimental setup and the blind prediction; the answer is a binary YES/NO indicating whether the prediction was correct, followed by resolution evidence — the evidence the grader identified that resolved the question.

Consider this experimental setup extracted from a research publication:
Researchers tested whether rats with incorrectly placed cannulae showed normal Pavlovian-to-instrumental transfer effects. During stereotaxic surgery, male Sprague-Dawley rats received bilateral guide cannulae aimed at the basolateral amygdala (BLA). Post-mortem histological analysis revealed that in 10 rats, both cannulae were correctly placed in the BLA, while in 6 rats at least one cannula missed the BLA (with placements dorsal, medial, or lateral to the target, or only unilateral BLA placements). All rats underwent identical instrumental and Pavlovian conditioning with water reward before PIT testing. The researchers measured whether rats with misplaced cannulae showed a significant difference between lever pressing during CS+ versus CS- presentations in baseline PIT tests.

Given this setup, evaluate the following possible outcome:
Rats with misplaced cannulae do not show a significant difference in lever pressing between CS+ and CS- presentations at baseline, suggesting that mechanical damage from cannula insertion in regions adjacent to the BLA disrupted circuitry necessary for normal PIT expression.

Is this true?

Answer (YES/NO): NO